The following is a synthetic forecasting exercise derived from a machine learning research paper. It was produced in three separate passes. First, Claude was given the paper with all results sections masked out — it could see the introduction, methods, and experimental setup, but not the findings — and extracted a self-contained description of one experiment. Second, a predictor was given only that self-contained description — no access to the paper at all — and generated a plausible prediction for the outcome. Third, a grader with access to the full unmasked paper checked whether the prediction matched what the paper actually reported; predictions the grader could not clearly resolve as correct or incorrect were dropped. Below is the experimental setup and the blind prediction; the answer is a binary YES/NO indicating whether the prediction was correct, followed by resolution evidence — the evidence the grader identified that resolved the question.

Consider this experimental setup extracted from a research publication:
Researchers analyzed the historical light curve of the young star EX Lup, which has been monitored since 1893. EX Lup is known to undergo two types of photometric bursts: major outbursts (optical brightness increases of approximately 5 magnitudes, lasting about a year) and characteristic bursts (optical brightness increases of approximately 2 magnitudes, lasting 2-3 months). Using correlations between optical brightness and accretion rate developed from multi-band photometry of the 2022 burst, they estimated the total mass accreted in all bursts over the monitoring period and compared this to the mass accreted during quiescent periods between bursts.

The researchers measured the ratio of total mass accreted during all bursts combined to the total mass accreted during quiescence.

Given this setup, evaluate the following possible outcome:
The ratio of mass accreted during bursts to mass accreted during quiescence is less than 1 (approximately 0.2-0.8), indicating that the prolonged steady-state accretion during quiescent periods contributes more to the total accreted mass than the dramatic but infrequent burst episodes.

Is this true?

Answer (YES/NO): NO